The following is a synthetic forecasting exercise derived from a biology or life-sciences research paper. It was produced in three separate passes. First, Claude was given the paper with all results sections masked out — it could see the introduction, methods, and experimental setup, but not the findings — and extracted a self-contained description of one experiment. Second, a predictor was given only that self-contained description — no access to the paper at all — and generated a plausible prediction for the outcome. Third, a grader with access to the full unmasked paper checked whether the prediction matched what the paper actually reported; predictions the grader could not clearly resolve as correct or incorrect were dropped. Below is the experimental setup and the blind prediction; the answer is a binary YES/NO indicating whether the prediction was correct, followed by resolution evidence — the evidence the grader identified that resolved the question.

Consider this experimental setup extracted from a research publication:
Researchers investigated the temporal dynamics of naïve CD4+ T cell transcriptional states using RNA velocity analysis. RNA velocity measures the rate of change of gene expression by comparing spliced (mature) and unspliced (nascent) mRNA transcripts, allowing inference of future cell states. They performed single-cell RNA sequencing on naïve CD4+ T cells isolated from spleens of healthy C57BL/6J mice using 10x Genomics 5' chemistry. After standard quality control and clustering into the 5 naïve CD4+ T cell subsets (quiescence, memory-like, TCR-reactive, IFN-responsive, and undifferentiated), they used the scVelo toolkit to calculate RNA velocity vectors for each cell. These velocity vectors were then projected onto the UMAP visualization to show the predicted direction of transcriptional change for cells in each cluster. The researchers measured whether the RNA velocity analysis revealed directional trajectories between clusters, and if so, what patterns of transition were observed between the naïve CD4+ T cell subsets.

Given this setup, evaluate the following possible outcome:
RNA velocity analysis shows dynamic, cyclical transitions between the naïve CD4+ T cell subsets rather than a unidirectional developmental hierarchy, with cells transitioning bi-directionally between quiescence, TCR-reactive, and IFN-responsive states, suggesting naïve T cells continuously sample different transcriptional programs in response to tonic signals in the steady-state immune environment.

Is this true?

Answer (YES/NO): NO